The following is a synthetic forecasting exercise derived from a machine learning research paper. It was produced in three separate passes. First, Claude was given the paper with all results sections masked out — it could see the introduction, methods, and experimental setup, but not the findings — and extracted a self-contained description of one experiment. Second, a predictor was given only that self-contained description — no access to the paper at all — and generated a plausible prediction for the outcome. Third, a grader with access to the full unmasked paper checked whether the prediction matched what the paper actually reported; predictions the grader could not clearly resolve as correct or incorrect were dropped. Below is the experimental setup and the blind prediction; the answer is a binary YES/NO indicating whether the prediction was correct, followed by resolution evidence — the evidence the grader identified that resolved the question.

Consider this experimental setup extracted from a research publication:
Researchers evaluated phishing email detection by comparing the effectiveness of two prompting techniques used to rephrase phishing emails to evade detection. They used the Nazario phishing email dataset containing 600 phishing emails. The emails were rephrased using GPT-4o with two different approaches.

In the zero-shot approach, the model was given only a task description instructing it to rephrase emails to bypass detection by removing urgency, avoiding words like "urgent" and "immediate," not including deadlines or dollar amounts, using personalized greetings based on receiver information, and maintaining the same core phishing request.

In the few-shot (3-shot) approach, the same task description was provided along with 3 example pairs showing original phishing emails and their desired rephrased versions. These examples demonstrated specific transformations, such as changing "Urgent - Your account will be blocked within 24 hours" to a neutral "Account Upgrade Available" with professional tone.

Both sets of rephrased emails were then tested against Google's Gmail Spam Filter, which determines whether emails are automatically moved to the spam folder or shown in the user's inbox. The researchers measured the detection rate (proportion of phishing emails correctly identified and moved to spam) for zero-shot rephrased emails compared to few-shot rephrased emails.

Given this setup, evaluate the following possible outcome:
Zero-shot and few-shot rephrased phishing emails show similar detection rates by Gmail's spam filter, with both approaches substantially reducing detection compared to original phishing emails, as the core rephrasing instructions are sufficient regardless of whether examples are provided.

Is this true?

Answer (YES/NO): NO